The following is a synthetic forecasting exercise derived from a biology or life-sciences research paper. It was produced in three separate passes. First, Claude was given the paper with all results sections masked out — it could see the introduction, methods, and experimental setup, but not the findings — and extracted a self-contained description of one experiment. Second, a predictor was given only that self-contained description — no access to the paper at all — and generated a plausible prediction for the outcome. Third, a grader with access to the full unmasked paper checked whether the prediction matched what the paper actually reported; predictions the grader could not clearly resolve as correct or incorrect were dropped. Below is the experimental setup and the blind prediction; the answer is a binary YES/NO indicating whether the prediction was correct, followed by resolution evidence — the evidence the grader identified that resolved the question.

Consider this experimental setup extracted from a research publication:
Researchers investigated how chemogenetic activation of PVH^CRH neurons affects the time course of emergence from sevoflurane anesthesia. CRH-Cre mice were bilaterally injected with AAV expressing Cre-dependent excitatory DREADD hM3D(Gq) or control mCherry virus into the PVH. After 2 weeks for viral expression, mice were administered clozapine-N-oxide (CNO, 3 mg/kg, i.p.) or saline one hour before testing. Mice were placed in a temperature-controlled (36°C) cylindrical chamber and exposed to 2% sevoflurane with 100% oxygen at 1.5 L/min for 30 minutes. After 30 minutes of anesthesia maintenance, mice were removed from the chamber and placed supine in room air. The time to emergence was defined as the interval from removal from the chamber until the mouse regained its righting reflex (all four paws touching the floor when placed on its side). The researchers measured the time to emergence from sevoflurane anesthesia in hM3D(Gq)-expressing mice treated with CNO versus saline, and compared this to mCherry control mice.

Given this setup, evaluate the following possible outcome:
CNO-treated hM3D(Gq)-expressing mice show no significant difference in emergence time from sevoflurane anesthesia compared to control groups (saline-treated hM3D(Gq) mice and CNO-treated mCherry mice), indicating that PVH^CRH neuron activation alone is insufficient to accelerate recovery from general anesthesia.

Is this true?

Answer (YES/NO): NO